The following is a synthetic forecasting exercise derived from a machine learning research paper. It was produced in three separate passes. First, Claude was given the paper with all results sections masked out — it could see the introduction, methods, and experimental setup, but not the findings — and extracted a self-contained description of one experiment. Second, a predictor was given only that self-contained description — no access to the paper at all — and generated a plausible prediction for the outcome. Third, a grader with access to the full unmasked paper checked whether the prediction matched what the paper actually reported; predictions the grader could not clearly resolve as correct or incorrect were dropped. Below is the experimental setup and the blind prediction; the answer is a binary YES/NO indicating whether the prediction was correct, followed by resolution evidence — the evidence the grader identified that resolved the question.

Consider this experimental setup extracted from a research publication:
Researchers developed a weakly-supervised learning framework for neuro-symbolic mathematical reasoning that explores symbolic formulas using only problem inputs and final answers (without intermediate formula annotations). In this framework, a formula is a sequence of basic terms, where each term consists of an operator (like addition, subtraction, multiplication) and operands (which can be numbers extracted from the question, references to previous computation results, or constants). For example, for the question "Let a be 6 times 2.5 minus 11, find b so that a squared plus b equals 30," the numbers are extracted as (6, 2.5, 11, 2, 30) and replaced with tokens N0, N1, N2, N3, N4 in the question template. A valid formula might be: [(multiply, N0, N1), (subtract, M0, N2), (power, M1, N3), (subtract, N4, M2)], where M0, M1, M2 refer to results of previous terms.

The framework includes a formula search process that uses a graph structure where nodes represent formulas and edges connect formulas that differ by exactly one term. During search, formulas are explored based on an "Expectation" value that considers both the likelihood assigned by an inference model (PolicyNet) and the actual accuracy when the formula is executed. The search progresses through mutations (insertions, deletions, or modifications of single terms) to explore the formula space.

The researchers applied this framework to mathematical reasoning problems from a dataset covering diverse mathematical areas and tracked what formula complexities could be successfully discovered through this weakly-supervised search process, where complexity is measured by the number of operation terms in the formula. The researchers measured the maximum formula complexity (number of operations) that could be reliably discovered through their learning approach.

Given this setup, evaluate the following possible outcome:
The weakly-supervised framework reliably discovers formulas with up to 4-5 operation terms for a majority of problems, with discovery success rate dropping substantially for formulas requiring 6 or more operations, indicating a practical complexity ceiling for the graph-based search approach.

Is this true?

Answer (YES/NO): NO